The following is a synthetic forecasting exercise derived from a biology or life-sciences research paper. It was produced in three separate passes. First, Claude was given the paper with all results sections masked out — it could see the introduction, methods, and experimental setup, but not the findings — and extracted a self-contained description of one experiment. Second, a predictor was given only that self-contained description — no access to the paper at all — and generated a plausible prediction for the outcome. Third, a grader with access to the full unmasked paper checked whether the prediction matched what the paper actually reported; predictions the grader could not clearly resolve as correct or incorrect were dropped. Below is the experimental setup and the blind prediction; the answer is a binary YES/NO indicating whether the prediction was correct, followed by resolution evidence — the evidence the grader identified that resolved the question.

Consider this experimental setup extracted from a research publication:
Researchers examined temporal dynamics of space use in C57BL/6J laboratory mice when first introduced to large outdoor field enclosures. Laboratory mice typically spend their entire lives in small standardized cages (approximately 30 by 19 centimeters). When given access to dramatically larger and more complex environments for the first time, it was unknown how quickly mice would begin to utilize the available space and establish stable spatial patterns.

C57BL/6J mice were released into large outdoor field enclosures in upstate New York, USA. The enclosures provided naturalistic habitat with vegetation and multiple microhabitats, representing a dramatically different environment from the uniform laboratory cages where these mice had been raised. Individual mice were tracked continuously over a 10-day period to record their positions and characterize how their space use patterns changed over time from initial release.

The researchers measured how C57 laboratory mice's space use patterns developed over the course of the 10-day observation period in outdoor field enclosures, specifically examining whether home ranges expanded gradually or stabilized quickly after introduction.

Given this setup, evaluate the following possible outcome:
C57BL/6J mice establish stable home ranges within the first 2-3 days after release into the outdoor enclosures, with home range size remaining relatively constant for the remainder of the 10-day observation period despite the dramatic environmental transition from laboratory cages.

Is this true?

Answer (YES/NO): NO